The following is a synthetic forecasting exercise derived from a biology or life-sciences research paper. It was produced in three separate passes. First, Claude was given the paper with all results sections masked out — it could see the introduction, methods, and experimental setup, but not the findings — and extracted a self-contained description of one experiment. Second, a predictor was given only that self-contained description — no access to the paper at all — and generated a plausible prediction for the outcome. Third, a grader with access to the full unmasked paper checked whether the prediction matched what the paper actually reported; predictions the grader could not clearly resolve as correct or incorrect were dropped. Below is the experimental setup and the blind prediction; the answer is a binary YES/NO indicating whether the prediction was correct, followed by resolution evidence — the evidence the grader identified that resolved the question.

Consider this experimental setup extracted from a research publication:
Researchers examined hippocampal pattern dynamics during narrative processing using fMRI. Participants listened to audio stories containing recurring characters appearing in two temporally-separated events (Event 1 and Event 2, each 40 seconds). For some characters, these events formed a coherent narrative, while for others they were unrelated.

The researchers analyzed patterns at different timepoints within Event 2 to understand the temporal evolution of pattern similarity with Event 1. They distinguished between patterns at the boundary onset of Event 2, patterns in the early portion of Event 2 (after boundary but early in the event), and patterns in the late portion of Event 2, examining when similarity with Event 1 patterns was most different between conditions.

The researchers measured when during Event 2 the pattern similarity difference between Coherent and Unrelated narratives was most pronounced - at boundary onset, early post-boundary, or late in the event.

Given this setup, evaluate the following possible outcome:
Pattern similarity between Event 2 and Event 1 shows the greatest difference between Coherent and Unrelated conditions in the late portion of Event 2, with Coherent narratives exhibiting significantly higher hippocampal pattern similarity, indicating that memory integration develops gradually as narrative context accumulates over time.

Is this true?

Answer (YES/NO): NO